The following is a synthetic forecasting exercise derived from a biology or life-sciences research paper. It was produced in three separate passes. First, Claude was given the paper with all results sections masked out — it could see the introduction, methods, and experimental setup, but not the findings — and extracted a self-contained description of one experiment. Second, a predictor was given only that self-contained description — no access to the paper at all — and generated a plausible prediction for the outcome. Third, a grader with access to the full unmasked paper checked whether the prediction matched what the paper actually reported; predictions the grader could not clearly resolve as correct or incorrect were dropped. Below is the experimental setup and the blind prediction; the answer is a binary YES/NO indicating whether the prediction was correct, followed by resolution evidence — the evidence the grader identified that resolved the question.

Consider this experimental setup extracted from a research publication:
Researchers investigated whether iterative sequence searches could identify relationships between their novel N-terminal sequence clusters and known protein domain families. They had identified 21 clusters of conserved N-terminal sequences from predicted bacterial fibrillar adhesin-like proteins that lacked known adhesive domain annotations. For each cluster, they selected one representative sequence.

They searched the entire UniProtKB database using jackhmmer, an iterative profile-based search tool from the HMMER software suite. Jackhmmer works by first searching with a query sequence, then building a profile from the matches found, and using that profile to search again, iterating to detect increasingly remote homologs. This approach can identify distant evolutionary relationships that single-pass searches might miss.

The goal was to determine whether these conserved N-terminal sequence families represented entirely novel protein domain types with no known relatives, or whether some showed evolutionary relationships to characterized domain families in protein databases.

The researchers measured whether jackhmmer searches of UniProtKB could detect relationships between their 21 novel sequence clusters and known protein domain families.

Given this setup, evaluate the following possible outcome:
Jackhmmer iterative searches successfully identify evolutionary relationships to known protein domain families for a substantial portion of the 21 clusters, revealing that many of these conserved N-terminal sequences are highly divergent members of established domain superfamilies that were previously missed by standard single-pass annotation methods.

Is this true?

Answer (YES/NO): NO